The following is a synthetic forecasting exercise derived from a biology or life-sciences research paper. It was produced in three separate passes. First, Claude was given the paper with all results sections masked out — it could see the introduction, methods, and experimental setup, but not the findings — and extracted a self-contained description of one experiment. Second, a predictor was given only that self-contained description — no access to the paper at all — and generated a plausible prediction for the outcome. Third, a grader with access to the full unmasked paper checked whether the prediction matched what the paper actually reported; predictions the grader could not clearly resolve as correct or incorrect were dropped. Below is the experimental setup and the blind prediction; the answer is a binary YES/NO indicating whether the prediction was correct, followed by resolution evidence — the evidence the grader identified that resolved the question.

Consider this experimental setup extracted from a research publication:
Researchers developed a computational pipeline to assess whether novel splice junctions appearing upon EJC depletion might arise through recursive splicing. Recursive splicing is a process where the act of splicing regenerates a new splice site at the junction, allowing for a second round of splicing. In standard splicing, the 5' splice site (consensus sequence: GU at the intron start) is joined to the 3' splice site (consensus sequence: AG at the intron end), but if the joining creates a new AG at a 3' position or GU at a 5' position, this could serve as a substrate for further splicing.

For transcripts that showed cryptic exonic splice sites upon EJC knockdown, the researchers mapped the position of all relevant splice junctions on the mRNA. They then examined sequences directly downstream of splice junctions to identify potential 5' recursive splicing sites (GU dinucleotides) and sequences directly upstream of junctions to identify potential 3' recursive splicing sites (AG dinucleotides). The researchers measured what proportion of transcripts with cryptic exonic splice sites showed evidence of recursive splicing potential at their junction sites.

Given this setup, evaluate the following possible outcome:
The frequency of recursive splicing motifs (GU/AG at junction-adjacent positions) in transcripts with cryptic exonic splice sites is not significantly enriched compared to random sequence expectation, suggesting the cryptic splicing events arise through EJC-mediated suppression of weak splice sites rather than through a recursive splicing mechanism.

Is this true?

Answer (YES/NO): NO